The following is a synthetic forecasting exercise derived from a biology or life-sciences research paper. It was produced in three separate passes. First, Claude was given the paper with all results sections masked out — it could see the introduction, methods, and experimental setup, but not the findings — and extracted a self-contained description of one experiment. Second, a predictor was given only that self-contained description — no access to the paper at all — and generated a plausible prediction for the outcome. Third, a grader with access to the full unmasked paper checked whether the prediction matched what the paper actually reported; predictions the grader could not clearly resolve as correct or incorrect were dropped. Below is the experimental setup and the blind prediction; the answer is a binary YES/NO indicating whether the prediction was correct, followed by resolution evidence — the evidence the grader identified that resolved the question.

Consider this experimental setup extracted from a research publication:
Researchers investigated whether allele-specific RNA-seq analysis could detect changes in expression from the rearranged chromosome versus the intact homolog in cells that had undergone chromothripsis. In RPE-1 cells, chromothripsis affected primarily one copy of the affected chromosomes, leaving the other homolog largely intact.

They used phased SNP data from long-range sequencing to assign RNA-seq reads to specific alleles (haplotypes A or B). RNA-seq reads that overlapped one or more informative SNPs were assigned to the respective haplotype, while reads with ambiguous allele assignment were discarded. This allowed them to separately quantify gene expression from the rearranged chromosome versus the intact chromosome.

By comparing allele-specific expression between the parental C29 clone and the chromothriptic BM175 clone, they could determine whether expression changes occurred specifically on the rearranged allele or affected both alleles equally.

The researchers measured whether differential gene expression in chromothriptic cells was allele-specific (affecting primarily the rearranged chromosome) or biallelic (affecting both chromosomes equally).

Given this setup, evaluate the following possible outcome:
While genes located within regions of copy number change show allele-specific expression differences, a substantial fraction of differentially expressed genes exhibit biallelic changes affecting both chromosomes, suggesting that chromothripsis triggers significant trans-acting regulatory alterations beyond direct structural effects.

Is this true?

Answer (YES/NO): NO